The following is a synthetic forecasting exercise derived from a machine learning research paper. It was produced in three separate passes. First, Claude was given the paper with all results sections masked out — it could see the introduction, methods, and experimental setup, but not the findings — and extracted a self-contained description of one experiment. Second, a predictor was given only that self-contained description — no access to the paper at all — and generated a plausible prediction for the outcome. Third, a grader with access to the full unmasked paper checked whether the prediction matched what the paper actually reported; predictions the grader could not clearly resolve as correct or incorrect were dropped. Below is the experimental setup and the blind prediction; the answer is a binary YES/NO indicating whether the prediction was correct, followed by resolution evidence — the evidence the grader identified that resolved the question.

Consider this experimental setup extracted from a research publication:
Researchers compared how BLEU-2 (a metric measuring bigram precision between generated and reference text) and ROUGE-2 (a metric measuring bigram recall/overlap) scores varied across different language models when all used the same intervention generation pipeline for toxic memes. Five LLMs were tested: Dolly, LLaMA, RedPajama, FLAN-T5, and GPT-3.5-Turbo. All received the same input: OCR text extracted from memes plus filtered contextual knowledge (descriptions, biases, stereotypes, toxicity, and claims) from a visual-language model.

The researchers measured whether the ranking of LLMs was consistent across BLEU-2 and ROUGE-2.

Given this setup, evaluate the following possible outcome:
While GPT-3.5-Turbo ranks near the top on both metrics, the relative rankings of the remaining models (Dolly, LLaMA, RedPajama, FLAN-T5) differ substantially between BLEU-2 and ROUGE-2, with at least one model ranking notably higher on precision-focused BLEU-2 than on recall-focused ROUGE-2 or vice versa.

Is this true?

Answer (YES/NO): NO